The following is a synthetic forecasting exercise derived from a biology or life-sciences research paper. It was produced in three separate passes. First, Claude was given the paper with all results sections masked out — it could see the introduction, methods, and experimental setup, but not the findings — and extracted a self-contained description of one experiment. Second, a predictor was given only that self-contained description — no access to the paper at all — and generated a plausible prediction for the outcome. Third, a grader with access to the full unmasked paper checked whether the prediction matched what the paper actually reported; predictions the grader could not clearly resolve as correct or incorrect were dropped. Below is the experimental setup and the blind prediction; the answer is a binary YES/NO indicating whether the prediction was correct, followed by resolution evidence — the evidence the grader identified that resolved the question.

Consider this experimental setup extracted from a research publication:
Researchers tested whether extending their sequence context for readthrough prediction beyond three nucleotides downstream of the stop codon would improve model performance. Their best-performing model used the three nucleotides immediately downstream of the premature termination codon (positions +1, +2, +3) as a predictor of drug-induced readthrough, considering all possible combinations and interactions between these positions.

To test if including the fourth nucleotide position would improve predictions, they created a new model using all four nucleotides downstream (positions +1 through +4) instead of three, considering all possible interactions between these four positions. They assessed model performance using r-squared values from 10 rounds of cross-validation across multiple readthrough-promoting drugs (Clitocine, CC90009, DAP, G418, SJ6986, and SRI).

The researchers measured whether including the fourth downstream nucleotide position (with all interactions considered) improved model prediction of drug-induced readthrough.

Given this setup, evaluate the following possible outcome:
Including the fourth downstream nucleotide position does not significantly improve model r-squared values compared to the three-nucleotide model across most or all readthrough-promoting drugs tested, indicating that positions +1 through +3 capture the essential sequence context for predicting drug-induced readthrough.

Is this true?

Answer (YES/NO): YES